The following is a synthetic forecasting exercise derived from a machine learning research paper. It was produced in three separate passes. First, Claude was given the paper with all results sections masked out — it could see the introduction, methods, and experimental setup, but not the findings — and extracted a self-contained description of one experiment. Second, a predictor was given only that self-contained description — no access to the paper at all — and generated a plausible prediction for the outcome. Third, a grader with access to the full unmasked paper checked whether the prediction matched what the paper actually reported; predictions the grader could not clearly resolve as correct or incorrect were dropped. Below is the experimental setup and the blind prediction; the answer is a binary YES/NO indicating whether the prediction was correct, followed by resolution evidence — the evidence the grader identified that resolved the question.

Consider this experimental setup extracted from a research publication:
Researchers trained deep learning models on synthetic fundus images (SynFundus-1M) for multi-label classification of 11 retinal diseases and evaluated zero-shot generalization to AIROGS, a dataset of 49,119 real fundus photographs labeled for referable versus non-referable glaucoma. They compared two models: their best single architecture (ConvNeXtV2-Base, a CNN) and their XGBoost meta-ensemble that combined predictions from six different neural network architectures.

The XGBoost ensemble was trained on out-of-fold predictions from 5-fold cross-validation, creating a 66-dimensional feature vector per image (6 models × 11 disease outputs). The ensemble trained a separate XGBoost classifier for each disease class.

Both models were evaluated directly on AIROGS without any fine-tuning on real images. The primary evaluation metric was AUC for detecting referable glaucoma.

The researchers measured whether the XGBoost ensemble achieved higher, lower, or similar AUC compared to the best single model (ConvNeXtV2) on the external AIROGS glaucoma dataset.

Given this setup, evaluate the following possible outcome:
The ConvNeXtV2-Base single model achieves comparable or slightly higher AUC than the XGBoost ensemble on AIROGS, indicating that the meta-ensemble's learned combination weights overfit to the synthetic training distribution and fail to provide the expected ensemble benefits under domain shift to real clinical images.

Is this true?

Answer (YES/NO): NO